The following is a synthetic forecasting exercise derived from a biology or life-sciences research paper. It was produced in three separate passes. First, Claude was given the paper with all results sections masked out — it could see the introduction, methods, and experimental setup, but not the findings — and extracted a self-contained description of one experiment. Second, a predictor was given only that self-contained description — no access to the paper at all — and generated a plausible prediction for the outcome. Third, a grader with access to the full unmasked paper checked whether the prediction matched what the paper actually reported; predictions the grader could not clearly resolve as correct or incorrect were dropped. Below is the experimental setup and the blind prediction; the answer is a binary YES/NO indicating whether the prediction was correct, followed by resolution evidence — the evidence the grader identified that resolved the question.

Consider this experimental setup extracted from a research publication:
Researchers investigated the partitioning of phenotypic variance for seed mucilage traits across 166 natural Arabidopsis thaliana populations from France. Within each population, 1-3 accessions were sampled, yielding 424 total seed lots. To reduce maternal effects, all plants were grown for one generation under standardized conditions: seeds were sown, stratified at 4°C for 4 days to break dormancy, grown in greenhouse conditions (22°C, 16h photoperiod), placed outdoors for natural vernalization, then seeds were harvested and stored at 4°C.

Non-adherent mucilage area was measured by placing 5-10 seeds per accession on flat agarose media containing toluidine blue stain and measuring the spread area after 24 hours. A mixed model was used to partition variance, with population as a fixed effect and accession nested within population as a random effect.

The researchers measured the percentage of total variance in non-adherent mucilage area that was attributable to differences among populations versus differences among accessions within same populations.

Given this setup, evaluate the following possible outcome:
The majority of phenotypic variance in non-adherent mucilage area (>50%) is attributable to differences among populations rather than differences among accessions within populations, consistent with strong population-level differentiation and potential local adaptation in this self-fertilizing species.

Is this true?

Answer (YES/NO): NO